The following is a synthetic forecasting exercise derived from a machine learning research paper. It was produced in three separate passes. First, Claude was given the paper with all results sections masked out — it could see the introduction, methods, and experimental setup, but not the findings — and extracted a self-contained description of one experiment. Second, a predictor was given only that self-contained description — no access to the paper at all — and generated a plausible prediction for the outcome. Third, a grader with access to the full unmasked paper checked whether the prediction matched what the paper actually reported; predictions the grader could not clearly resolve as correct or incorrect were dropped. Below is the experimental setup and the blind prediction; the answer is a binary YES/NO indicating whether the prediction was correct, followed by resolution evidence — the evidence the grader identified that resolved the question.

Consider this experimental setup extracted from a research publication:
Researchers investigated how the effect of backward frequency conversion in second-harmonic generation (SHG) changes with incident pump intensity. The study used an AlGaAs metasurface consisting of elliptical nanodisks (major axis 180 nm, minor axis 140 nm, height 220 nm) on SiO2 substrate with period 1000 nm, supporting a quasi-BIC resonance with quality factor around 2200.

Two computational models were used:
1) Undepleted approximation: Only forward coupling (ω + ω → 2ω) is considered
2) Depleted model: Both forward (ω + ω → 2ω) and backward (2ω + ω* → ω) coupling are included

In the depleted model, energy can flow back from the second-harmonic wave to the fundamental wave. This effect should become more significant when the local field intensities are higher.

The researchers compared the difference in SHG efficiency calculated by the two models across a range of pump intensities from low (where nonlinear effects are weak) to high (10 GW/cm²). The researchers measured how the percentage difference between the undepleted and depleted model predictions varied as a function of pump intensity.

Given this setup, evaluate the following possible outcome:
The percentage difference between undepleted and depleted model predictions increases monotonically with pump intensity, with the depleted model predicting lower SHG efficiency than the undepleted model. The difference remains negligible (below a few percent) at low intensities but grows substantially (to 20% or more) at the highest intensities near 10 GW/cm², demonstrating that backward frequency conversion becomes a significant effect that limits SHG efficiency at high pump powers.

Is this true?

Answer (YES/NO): NO